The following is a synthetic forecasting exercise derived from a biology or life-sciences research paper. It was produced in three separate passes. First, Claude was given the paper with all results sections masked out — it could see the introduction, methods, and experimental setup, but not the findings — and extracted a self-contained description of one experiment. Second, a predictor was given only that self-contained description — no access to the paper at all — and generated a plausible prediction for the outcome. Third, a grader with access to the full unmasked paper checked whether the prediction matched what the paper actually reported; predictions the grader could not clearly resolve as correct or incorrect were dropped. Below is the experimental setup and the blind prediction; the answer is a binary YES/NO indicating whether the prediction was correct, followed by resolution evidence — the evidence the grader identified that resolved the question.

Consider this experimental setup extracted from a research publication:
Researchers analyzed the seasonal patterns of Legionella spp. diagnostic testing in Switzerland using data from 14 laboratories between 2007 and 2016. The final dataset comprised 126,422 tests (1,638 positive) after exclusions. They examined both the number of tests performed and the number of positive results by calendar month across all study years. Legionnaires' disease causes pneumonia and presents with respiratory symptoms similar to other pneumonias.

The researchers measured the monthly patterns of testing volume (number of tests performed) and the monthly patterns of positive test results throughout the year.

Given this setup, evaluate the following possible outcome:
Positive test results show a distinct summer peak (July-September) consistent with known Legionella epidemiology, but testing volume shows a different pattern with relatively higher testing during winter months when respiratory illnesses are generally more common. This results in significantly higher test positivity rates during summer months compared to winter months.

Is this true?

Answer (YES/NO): YES